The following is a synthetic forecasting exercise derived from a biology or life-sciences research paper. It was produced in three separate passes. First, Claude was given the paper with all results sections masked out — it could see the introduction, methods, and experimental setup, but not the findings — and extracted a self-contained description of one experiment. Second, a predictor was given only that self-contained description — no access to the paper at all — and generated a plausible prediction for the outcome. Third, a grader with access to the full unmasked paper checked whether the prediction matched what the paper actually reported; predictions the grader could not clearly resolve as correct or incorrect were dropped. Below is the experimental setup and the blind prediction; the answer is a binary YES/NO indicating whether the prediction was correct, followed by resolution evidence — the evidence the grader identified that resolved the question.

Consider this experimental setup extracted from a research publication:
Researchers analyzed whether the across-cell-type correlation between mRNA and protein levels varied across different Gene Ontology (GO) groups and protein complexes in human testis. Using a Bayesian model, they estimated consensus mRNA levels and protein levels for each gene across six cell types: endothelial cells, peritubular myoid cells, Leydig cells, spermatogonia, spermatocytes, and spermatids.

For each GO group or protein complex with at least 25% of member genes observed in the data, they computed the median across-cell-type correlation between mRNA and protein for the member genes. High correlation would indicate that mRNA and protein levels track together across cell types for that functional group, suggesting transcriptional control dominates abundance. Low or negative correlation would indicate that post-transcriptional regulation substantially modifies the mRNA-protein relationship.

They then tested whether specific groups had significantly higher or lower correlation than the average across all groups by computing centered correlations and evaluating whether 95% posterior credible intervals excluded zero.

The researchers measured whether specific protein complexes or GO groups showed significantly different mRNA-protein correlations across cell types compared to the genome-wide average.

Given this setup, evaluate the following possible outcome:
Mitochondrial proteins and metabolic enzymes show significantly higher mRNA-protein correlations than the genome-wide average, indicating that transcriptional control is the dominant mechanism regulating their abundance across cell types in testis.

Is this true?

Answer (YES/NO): NO